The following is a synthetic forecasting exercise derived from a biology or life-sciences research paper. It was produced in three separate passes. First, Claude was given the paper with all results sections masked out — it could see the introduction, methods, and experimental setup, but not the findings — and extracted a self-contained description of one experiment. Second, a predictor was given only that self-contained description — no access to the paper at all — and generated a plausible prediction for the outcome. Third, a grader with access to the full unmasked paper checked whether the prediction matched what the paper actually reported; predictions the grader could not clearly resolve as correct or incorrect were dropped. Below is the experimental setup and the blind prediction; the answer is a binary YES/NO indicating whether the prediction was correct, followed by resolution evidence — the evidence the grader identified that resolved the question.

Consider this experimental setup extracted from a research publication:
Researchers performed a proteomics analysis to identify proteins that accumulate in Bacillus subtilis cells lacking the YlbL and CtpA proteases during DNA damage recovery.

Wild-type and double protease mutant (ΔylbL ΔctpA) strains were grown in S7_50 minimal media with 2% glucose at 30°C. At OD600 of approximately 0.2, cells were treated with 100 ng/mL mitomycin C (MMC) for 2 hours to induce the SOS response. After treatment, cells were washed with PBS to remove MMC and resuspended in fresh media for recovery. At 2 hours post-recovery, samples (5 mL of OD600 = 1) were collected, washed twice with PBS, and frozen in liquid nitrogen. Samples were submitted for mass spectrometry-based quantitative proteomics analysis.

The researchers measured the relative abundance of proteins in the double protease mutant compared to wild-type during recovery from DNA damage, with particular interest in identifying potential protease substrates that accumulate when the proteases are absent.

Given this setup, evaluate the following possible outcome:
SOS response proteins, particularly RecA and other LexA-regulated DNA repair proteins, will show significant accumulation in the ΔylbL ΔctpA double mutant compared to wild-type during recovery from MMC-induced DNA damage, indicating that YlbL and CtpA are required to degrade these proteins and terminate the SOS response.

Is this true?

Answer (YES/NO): NO